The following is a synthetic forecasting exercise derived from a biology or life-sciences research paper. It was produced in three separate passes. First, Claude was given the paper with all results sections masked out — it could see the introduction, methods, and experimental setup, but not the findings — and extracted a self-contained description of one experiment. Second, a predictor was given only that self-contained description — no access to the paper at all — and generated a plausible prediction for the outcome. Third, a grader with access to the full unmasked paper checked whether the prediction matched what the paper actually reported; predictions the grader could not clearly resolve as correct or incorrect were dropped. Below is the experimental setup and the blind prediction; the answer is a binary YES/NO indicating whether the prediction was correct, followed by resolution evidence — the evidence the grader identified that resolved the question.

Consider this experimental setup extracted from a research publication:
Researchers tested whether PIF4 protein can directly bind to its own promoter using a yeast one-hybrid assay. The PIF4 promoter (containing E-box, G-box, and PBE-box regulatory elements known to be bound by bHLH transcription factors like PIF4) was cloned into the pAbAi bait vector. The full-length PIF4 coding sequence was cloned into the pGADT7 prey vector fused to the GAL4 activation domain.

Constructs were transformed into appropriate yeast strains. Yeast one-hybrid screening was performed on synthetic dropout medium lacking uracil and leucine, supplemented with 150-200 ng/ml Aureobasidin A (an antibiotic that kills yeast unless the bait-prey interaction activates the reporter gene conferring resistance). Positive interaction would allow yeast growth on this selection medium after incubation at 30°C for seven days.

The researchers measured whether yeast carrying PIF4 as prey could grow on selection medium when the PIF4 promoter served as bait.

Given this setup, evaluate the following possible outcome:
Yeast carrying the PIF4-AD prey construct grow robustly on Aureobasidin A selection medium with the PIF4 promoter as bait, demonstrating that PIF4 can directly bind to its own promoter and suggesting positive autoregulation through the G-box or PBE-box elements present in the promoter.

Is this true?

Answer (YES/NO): NO